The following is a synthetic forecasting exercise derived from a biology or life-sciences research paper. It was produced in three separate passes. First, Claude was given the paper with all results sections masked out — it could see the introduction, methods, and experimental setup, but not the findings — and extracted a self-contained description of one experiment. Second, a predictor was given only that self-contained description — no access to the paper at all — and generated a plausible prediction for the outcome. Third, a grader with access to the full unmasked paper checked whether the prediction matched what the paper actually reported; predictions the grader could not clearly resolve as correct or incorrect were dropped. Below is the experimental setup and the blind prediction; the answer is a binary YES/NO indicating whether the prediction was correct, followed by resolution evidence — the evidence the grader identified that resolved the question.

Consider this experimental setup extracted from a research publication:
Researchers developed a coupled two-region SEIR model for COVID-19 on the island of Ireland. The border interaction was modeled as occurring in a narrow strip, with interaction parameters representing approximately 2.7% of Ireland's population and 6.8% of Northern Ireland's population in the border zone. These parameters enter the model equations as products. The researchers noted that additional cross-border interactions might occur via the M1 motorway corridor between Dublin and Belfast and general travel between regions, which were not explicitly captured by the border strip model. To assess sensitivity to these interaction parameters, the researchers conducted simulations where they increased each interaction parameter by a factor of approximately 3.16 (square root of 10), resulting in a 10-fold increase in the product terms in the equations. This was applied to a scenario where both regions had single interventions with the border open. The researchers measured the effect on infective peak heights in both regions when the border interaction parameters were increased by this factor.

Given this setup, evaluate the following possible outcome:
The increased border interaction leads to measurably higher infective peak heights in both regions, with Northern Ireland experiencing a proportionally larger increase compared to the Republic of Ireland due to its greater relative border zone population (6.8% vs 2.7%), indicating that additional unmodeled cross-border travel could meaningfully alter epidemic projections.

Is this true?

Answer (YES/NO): NO